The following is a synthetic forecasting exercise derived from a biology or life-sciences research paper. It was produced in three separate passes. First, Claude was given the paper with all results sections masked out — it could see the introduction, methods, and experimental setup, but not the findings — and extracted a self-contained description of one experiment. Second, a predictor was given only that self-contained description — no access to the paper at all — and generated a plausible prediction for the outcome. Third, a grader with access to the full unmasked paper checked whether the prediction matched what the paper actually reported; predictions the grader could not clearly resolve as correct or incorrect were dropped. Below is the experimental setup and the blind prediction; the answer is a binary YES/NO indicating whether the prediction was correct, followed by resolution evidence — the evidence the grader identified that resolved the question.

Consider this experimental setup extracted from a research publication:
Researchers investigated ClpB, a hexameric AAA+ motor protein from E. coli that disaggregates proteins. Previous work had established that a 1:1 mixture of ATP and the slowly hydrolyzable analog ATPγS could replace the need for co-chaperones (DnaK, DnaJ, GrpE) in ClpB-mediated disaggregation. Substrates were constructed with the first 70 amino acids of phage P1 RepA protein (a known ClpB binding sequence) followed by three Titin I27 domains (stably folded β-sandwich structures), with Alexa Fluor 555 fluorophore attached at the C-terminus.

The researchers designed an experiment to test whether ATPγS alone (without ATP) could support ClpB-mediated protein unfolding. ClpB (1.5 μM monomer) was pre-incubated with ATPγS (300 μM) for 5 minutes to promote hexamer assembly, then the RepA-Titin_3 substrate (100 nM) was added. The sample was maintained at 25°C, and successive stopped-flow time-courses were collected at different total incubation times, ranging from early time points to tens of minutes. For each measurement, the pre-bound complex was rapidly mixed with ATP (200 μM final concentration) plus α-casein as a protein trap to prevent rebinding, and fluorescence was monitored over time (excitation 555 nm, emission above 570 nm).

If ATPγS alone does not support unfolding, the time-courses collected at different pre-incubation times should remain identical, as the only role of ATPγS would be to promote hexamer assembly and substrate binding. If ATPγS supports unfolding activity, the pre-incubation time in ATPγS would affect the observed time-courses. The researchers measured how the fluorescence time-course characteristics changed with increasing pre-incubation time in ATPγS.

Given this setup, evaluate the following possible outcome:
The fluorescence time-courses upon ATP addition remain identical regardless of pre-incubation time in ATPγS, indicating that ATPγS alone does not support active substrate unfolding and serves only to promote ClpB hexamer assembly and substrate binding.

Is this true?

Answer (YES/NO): NO